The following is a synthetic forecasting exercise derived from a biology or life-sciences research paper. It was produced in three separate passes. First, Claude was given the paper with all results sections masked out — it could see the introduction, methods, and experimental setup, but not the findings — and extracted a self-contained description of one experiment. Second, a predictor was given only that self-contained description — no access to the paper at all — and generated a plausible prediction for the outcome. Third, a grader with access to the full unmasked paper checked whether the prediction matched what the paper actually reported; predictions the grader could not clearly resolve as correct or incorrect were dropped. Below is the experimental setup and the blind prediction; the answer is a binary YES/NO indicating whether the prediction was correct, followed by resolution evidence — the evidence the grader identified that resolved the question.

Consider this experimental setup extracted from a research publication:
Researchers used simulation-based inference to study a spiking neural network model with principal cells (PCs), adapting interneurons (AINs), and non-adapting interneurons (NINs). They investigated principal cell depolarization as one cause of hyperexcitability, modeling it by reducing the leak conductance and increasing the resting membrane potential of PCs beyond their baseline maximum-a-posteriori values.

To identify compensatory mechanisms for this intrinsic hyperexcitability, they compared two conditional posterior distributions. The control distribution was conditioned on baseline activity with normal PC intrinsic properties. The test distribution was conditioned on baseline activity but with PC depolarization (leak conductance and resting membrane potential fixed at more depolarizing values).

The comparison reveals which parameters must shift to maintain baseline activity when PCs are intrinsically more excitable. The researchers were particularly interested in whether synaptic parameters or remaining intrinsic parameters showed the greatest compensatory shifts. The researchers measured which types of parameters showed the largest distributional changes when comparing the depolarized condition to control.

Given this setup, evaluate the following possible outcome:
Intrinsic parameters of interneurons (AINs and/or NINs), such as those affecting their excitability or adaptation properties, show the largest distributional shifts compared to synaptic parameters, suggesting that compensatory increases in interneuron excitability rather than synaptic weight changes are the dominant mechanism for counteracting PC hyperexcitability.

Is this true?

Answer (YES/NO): NO